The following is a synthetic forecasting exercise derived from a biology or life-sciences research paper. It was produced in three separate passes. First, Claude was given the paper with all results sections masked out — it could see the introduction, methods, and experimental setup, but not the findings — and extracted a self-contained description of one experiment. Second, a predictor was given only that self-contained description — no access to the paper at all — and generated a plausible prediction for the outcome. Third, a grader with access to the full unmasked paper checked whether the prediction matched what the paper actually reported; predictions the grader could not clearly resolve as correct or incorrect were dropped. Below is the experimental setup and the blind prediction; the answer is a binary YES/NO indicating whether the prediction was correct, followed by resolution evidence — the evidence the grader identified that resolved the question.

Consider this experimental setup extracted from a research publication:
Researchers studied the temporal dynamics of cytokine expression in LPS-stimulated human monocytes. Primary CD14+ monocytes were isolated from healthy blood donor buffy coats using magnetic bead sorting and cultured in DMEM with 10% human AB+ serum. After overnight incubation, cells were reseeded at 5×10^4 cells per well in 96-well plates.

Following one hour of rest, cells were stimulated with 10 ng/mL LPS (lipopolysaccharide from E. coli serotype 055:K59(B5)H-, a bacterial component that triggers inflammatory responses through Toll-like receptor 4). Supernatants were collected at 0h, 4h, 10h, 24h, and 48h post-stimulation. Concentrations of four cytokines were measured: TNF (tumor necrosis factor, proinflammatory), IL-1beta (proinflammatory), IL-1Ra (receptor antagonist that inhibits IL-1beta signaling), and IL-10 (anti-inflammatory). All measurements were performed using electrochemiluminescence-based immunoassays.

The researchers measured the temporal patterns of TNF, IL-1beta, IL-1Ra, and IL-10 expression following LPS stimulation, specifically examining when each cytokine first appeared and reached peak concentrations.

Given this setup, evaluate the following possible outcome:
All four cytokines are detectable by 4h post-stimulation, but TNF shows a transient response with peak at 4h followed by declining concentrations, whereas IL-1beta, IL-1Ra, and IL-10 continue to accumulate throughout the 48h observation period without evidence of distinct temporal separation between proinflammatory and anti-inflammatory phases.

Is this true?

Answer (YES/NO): NO